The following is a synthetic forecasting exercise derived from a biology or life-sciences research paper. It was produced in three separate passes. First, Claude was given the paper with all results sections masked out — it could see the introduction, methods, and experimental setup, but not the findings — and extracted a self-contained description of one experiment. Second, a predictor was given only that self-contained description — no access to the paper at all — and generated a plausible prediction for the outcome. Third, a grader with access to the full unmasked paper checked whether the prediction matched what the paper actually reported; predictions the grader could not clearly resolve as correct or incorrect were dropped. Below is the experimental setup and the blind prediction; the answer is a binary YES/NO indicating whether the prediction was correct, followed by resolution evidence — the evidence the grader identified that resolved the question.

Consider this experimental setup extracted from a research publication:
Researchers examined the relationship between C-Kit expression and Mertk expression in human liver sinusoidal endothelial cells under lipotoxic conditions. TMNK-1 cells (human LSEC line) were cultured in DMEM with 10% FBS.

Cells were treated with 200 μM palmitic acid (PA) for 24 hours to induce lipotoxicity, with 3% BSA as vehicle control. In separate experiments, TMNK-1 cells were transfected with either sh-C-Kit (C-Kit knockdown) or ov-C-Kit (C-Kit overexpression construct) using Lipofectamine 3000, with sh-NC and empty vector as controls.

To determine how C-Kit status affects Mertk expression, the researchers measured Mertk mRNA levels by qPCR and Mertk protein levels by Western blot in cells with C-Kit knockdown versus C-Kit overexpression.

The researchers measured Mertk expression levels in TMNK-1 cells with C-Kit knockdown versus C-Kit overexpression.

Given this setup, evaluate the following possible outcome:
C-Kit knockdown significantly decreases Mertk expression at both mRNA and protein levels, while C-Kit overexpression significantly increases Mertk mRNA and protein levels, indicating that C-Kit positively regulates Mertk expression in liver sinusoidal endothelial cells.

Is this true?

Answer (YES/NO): NO